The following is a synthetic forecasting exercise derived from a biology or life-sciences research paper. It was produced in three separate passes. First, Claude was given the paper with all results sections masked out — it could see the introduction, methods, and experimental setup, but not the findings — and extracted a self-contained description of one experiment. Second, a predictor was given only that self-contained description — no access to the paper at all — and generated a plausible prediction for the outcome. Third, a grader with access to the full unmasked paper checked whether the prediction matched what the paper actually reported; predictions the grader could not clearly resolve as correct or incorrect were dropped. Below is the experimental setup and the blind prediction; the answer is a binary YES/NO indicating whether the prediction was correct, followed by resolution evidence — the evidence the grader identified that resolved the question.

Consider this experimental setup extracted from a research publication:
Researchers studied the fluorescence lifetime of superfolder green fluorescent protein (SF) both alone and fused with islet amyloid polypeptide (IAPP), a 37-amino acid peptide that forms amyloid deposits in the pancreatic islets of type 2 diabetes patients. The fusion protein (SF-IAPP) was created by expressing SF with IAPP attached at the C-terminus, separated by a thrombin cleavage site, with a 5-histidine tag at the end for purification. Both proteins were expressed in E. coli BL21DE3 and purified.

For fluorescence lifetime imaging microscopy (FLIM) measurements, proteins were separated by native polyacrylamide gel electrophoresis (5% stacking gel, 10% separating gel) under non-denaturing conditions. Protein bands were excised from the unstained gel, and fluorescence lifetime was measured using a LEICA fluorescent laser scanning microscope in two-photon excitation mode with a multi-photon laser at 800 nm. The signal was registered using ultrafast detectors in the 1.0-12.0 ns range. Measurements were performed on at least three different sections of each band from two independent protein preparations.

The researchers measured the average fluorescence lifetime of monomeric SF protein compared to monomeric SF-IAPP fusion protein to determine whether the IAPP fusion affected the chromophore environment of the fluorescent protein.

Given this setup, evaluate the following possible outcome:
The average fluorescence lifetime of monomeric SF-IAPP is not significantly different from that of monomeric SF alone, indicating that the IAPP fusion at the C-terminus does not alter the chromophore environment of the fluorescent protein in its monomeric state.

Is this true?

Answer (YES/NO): YES